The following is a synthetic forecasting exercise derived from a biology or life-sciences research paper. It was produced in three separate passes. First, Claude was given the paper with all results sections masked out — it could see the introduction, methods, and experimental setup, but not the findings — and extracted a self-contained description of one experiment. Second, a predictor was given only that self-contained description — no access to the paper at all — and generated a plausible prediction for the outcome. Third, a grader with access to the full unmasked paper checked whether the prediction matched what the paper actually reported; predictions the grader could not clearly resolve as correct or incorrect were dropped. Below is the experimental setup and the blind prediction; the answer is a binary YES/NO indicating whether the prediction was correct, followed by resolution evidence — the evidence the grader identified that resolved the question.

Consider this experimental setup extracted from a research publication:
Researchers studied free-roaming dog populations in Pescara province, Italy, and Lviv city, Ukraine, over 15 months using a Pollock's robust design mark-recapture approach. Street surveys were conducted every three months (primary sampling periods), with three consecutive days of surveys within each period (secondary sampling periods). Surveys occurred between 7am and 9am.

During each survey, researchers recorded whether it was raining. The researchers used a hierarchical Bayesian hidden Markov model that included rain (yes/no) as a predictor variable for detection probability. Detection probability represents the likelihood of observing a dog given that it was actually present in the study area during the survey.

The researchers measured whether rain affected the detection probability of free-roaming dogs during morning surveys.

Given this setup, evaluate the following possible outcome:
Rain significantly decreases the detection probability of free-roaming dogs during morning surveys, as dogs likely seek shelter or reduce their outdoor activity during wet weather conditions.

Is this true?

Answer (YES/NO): NO